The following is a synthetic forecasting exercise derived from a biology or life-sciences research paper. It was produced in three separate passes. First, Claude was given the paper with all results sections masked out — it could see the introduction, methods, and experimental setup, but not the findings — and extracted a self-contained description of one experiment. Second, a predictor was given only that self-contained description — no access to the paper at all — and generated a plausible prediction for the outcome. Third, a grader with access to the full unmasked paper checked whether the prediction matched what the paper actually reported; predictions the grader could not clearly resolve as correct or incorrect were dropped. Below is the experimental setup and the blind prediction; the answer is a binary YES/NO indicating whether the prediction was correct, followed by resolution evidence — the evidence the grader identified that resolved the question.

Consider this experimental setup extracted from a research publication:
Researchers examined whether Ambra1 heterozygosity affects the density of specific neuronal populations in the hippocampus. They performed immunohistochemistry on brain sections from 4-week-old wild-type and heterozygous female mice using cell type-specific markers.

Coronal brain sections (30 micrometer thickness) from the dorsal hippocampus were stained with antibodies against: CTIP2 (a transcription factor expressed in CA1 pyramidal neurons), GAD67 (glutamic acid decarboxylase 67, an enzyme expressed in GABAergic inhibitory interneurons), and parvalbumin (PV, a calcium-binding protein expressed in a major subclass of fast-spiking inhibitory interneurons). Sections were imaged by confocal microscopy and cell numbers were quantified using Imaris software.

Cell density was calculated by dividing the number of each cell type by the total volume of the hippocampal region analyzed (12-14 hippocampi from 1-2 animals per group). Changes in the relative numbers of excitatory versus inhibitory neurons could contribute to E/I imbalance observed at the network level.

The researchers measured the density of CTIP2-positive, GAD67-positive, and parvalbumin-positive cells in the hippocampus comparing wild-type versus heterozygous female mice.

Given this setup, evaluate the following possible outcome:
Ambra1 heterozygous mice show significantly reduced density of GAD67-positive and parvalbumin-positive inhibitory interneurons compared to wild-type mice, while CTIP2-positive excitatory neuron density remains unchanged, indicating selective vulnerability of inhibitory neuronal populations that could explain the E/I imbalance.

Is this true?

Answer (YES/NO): NO